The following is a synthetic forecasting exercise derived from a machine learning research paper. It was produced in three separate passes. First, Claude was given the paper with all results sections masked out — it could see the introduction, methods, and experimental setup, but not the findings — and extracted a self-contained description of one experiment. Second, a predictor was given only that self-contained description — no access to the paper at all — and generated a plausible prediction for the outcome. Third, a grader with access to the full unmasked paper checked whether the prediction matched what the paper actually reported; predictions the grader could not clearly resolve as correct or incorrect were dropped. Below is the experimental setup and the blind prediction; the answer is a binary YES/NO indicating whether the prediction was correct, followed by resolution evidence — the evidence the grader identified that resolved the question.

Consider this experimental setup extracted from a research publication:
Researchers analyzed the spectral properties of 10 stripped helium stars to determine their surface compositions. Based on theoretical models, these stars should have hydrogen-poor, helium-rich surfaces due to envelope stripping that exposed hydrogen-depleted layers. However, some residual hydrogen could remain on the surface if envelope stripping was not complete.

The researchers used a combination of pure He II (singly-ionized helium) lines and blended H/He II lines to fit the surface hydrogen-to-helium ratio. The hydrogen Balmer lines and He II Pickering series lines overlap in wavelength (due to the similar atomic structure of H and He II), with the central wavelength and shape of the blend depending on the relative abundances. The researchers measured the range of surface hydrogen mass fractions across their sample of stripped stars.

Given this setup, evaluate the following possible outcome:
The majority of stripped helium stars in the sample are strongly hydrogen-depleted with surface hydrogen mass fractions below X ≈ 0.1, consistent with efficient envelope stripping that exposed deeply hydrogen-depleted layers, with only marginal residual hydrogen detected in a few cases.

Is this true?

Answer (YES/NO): NO